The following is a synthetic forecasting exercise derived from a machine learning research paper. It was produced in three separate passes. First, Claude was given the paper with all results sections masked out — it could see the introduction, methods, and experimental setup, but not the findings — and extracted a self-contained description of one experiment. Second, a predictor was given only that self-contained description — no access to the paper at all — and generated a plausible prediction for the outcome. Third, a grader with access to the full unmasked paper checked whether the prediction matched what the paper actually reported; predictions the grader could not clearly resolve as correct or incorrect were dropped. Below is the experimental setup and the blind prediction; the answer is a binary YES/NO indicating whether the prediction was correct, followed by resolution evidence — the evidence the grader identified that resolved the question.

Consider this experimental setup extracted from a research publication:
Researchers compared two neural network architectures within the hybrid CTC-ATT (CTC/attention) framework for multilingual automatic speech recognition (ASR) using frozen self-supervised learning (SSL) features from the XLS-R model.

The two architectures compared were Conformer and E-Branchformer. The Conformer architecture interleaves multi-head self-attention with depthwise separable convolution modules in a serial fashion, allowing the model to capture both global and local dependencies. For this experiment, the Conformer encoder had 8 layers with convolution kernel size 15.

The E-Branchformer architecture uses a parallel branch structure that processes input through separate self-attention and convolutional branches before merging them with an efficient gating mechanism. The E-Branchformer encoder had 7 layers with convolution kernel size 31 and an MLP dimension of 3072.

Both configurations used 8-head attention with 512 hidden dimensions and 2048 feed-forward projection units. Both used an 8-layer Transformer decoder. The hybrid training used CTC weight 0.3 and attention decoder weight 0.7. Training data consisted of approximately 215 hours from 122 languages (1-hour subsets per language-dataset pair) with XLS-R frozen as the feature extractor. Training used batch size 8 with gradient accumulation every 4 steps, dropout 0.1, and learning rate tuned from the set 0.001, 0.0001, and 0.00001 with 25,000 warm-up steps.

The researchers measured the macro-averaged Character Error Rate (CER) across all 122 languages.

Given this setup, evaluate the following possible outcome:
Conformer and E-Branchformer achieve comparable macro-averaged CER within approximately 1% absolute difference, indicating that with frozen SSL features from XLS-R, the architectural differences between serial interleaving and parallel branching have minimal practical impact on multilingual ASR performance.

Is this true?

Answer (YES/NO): NO